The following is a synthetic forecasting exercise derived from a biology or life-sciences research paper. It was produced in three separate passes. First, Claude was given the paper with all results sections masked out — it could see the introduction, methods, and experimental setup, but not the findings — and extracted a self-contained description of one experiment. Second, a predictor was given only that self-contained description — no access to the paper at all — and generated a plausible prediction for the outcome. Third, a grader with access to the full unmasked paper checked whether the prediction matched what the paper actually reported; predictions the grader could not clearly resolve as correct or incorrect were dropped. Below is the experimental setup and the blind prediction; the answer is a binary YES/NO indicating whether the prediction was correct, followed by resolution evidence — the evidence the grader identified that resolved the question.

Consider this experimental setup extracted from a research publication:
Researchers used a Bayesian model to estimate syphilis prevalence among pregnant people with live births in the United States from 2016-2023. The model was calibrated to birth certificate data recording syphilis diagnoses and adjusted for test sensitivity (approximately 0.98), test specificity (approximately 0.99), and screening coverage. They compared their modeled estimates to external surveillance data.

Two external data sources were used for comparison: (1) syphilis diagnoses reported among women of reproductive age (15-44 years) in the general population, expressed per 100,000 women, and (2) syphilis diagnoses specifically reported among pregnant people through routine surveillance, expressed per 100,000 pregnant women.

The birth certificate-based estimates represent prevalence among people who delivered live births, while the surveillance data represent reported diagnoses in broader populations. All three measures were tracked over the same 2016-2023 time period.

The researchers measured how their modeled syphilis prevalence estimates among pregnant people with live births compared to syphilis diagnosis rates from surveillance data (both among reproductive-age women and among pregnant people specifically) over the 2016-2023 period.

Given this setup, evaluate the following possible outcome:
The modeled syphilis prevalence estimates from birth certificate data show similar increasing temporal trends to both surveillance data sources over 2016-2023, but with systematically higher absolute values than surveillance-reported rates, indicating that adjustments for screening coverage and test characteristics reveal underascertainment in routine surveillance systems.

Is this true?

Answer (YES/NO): YES